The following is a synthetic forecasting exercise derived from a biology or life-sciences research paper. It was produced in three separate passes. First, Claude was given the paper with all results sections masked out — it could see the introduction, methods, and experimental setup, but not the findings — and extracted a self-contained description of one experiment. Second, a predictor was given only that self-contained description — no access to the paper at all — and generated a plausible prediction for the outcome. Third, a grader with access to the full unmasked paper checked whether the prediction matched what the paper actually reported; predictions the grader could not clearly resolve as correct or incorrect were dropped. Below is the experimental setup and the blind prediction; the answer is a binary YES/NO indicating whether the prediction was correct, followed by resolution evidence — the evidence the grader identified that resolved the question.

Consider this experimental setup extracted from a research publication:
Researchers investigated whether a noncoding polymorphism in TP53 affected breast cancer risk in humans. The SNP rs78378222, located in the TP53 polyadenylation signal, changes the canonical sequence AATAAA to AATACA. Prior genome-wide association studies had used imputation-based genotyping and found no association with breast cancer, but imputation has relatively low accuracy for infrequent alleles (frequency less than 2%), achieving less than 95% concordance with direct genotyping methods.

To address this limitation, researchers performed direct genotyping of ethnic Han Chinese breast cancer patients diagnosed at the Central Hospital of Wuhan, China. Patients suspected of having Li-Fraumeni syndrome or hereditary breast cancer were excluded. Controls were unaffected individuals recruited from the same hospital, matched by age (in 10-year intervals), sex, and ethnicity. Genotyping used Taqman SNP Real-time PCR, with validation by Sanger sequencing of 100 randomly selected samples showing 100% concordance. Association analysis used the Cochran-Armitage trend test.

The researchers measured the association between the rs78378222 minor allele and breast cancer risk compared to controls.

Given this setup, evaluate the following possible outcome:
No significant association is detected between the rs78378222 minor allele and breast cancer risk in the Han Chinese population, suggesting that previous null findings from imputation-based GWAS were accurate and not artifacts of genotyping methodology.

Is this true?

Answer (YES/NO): NO